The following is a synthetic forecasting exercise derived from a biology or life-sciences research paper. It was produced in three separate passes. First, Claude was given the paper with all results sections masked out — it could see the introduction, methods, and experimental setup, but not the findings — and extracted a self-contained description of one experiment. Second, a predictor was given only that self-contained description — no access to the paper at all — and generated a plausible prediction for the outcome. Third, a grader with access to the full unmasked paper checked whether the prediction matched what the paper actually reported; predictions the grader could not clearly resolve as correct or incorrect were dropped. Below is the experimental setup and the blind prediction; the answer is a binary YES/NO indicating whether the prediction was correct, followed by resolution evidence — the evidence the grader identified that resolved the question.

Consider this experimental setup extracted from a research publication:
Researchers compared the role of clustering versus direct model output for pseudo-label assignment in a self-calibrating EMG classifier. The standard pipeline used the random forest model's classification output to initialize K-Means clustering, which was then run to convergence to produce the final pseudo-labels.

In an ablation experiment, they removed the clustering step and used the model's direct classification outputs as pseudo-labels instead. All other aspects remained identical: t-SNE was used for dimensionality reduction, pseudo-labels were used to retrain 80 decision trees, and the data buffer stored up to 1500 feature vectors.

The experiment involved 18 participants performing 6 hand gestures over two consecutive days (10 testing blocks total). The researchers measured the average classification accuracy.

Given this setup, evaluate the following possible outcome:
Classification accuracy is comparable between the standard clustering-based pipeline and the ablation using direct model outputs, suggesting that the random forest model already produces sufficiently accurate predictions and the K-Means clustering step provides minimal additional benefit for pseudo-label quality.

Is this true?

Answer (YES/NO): NO